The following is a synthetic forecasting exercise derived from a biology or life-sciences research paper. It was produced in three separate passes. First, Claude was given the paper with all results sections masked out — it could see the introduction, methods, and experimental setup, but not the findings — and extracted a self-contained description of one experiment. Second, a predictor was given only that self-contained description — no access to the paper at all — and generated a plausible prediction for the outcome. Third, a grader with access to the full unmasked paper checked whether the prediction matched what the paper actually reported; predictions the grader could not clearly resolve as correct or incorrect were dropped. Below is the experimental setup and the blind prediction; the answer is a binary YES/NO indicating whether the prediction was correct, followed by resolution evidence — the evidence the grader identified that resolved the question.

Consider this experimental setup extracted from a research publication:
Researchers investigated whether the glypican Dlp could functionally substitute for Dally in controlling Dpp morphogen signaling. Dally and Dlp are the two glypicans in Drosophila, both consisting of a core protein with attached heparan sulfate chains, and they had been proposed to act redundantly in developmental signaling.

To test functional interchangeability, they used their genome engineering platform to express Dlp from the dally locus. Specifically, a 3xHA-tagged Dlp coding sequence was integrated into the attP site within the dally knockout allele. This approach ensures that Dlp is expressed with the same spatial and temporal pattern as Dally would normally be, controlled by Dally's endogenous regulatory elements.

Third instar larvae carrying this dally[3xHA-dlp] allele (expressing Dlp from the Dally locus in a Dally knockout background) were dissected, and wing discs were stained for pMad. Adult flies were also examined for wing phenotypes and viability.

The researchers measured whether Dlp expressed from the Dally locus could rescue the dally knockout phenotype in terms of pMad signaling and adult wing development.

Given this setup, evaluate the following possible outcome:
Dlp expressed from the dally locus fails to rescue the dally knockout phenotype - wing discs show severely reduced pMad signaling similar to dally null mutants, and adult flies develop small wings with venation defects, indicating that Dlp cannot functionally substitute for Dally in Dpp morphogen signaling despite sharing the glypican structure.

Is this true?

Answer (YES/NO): YES